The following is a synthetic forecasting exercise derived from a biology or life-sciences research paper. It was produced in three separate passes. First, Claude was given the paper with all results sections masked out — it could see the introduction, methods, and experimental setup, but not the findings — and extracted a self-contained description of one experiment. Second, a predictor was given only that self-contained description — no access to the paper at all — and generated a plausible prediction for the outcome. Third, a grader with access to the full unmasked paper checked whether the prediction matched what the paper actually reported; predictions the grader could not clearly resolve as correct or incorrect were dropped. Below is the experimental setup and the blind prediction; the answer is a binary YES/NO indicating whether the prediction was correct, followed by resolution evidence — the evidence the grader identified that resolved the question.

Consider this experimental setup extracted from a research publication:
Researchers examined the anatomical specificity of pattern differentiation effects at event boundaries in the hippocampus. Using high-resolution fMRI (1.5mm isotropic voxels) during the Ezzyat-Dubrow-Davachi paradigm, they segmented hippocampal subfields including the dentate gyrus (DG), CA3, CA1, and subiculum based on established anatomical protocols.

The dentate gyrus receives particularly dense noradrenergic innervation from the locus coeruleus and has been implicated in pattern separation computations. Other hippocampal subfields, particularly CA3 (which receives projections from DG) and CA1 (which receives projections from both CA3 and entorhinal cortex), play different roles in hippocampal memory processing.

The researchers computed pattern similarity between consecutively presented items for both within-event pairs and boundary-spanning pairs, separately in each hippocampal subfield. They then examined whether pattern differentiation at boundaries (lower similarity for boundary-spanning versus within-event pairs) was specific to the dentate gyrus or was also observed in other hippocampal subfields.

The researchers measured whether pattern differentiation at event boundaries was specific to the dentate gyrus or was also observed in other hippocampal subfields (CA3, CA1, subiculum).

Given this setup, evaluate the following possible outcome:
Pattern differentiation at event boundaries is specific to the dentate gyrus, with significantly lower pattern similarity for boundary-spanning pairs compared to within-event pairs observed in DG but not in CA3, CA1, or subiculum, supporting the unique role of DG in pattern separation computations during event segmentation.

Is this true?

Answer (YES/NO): YES